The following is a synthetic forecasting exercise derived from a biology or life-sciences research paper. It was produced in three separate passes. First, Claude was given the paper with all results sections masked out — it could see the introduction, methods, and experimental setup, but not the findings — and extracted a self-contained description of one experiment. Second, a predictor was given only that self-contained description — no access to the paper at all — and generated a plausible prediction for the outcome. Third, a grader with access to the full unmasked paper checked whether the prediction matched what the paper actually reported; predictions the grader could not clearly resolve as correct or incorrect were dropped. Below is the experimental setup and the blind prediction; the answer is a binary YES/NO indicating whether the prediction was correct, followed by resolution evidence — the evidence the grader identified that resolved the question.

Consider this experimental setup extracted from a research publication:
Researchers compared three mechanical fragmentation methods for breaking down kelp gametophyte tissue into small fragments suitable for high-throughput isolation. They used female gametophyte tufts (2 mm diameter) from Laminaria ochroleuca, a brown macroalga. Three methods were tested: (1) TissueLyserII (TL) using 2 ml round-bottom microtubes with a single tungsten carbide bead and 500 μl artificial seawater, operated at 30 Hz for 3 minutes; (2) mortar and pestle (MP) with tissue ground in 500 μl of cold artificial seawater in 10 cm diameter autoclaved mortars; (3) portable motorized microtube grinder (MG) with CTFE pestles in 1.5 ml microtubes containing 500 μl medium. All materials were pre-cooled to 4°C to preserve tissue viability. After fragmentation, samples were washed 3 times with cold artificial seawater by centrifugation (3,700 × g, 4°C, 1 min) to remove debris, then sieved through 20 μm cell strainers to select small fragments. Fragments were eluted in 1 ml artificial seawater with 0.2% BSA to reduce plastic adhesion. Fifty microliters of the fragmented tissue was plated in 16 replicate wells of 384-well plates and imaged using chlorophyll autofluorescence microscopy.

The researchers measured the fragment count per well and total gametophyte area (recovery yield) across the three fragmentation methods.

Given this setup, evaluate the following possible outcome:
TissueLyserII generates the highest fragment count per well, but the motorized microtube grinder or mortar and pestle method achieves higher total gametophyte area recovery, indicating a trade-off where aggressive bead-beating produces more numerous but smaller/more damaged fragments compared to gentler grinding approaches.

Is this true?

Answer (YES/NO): NO